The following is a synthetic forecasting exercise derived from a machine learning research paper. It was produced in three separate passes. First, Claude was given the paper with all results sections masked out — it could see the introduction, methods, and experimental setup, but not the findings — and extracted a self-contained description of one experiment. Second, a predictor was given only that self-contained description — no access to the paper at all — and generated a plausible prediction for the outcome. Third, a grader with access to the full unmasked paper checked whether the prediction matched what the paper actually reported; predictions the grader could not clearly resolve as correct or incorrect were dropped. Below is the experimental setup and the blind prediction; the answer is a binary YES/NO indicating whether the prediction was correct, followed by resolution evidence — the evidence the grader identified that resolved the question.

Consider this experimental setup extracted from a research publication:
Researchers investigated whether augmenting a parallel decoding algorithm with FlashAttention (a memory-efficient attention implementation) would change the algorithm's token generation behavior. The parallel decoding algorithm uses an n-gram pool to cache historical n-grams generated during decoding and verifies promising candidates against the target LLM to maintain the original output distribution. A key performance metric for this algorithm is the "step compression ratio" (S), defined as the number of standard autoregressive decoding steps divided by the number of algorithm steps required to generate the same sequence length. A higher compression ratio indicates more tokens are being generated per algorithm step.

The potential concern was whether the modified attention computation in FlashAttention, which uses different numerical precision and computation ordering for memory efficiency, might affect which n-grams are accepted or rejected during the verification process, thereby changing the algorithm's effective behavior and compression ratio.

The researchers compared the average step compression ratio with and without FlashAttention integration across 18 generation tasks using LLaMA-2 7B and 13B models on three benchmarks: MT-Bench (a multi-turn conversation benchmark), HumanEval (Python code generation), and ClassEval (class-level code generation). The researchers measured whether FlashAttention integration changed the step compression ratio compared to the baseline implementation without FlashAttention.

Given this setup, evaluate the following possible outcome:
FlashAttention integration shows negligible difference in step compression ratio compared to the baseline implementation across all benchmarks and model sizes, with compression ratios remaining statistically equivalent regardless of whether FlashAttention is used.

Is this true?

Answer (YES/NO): YES